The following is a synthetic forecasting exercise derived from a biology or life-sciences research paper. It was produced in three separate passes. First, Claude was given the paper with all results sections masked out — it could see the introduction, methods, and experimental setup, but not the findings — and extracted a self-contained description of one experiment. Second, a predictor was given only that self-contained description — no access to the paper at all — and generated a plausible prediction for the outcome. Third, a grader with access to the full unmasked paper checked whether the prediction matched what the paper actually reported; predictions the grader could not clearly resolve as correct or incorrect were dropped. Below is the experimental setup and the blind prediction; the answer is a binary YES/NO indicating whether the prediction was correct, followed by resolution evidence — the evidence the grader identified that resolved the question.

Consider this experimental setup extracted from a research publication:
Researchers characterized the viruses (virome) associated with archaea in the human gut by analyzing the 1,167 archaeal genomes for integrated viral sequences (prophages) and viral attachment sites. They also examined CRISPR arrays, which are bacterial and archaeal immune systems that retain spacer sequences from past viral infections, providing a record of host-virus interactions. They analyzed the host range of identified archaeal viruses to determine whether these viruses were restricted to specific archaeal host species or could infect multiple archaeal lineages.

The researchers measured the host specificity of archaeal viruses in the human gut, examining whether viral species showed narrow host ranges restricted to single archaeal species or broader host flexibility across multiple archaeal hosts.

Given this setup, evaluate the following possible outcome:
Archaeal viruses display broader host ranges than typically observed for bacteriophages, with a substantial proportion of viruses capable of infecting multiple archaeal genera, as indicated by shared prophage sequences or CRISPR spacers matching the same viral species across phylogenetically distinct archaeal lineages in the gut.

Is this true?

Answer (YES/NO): NO